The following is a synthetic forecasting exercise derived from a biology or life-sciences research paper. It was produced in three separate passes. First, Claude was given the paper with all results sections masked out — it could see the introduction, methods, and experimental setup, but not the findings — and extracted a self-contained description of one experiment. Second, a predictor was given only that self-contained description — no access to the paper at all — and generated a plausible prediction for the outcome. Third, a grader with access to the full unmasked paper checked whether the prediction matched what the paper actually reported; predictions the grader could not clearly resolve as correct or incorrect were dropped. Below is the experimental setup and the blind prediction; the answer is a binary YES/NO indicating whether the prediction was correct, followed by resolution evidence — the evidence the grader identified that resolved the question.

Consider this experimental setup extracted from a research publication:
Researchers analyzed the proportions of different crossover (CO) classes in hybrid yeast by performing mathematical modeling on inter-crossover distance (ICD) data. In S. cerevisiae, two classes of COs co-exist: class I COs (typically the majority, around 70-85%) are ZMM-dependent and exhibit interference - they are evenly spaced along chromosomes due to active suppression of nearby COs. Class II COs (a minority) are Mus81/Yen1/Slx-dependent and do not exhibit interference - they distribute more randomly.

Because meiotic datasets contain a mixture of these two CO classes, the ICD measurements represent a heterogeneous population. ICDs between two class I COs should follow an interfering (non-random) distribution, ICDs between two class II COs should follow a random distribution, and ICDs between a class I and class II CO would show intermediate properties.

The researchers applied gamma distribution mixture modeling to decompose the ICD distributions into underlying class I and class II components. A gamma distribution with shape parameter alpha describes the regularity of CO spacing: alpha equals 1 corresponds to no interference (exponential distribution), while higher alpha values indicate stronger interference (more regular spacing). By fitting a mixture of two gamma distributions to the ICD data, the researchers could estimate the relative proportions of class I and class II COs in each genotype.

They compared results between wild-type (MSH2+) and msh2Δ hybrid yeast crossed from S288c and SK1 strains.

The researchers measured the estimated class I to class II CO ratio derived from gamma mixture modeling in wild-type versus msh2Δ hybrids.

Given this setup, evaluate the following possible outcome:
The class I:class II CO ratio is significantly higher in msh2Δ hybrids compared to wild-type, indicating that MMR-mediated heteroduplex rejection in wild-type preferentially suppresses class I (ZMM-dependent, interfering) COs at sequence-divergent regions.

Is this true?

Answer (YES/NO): NO